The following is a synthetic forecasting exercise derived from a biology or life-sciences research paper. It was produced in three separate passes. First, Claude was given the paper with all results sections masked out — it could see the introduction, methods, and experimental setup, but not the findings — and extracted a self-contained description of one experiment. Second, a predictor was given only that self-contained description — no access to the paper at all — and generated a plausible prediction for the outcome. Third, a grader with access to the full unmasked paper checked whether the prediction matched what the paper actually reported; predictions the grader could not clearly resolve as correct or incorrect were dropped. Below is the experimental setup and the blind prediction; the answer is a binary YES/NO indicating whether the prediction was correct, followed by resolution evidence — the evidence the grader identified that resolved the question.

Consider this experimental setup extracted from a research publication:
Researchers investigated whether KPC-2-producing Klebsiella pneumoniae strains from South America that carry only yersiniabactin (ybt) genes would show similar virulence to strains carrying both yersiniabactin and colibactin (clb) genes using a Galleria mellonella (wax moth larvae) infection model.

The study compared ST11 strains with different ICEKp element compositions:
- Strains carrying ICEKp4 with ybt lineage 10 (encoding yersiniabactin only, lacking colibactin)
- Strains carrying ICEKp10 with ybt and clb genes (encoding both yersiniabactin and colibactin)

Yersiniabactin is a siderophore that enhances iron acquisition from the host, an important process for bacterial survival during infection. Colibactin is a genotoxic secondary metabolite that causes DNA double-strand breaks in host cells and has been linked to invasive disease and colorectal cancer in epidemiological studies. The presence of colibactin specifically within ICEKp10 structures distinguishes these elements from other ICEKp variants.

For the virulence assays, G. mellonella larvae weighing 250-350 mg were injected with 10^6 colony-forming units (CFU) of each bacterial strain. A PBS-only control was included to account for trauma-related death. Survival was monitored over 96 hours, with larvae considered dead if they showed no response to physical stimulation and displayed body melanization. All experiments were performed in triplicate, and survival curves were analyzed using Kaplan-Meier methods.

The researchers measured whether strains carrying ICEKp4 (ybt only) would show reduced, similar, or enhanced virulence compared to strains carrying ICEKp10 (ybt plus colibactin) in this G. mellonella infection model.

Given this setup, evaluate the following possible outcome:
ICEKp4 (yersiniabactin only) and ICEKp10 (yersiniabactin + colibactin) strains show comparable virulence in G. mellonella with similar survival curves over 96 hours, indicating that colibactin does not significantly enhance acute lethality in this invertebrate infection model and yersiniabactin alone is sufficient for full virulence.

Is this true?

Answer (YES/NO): YES